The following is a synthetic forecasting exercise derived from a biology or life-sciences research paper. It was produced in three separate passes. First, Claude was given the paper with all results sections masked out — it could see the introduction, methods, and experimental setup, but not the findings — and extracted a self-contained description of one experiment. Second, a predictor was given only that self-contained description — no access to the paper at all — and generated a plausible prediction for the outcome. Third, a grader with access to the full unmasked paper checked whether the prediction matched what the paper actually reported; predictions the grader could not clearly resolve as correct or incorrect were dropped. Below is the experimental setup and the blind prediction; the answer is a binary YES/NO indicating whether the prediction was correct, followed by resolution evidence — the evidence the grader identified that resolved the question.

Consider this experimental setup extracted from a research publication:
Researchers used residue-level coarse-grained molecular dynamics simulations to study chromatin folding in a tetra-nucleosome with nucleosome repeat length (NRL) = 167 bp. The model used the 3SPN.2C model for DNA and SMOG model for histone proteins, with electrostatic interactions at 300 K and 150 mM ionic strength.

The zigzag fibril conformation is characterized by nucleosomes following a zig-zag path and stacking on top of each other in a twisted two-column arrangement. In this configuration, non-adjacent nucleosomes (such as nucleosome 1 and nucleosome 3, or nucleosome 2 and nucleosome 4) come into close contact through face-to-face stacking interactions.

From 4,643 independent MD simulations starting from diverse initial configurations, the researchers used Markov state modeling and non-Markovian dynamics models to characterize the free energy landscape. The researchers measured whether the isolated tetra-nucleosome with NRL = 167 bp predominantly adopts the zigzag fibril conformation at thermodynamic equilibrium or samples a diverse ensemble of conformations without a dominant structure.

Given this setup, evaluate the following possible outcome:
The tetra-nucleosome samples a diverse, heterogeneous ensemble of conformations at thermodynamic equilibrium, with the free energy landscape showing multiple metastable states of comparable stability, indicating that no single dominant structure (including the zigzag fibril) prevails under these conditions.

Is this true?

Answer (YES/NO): NO